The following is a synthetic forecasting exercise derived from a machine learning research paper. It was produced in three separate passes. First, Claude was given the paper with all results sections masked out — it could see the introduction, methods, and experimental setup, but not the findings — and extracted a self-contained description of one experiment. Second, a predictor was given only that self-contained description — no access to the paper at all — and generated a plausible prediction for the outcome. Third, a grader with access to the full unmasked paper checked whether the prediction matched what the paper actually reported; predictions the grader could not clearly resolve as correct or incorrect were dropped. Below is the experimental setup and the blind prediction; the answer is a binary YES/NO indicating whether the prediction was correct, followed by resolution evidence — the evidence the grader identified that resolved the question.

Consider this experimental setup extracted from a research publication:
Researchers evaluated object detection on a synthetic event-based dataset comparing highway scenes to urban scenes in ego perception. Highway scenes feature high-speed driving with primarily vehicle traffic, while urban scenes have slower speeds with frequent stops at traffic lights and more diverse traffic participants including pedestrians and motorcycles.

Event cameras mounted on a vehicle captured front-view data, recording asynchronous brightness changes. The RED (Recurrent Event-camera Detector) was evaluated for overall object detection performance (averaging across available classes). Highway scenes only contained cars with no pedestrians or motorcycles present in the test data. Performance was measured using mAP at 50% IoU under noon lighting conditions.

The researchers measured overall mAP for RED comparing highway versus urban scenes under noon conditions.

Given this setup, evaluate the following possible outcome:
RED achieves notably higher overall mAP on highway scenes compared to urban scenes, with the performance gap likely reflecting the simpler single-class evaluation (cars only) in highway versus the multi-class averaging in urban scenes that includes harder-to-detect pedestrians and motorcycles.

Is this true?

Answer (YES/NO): NO